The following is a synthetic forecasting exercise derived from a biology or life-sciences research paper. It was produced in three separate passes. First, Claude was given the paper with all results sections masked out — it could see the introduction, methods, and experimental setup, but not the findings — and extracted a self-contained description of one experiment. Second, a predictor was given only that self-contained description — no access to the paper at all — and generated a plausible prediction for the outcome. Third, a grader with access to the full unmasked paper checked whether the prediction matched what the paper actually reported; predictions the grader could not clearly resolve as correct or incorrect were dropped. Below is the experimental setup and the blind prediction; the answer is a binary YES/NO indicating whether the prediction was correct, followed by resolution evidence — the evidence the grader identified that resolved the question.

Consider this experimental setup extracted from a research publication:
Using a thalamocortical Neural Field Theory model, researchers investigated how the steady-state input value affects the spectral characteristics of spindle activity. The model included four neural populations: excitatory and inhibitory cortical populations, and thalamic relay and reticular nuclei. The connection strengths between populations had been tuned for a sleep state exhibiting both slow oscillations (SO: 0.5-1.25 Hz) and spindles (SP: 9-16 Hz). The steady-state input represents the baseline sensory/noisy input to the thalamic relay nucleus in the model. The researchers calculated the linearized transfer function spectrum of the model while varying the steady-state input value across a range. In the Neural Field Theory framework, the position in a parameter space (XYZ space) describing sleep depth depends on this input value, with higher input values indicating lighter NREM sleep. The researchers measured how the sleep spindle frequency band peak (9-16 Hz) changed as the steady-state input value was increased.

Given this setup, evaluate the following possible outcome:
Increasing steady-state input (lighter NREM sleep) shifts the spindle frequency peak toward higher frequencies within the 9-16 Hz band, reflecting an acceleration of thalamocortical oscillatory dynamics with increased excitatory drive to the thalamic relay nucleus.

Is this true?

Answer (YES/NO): YES